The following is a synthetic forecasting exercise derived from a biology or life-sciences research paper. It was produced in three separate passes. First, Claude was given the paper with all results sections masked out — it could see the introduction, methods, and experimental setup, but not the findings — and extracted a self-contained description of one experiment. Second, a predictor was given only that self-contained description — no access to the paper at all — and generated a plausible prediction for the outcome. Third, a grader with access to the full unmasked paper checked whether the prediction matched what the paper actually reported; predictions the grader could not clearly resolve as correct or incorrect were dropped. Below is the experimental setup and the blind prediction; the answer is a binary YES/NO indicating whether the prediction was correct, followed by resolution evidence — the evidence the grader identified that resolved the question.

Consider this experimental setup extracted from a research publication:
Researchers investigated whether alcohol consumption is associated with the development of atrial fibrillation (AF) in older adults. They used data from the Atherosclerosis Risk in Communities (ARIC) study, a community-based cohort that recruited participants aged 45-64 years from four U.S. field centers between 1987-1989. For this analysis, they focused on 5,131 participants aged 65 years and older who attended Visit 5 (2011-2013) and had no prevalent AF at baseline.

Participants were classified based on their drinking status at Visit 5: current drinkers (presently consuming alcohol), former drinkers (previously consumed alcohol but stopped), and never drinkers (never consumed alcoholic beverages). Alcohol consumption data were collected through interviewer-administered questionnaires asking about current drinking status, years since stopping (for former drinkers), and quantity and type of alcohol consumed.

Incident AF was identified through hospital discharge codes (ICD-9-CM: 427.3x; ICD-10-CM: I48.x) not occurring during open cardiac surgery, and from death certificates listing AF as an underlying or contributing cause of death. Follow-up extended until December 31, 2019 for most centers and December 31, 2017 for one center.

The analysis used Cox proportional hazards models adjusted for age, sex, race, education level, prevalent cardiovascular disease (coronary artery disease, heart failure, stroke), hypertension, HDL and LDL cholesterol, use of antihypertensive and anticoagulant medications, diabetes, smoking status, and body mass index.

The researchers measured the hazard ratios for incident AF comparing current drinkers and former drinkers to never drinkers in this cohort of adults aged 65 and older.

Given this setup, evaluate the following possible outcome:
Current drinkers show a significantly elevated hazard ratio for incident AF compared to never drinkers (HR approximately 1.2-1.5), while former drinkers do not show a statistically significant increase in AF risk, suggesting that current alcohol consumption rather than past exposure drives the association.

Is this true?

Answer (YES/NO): NO